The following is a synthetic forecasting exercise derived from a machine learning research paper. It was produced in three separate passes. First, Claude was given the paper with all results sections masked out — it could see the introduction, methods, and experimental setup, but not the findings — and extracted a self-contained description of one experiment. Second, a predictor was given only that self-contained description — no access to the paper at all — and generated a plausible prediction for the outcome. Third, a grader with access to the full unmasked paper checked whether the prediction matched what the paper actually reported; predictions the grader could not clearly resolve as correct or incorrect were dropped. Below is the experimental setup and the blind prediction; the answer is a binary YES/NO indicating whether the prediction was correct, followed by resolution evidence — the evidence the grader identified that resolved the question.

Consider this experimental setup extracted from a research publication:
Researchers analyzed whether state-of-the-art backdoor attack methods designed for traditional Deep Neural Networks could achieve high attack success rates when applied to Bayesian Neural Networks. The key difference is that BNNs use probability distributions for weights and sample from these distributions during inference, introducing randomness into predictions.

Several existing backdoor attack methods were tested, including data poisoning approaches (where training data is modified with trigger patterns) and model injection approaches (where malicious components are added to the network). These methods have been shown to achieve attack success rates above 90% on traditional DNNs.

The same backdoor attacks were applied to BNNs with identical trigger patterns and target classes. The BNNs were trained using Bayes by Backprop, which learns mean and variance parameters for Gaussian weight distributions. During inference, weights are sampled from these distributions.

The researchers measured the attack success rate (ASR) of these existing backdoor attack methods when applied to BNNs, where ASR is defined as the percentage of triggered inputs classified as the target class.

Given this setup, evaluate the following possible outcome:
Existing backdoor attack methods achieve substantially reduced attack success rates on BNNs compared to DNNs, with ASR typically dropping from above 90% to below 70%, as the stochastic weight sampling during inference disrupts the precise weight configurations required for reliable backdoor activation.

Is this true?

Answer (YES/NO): YES